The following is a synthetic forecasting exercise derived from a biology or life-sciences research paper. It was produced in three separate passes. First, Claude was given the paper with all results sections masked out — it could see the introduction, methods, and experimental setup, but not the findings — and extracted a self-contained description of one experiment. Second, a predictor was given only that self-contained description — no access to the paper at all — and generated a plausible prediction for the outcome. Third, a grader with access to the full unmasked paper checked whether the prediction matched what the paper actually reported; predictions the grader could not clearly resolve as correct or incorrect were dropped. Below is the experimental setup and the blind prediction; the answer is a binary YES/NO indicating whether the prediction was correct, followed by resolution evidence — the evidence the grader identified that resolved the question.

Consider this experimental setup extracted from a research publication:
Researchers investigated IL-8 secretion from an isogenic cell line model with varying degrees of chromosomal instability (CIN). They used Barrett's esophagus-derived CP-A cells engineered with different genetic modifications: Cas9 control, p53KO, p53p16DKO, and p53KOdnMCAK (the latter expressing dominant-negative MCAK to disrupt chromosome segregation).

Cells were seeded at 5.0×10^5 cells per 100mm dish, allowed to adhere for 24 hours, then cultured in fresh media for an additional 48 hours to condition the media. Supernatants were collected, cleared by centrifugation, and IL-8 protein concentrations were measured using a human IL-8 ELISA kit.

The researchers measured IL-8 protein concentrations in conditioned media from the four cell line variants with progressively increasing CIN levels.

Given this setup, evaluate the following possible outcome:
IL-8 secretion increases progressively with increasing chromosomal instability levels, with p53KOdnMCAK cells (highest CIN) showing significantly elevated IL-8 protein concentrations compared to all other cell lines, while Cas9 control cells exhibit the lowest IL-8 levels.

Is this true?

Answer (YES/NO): YES